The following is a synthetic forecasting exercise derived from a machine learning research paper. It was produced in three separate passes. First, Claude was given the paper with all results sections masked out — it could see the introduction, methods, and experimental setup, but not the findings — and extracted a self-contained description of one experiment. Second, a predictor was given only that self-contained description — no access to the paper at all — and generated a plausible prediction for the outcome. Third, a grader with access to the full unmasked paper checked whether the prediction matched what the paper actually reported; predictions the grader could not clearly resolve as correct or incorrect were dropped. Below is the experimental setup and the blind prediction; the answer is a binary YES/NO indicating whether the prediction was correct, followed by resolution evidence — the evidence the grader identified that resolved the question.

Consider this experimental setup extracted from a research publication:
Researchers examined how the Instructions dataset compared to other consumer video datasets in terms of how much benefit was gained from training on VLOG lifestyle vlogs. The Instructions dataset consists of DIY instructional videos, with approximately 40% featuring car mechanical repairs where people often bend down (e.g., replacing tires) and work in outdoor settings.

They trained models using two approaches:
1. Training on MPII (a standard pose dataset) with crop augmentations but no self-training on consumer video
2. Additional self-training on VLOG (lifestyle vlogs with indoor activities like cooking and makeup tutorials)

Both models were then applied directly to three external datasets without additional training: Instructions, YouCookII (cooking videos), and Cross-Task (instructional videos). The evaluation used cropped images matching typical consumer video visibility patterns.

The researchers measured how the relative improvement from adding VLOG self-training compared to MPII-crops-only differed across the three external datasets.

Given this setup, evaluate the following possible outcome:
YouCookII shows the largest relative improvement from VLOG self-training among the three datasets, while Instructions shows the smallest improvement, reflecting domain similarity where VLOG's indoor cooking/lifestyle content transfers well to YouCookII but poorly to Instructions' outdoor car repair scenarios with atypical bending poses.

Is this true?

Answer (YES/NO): YES